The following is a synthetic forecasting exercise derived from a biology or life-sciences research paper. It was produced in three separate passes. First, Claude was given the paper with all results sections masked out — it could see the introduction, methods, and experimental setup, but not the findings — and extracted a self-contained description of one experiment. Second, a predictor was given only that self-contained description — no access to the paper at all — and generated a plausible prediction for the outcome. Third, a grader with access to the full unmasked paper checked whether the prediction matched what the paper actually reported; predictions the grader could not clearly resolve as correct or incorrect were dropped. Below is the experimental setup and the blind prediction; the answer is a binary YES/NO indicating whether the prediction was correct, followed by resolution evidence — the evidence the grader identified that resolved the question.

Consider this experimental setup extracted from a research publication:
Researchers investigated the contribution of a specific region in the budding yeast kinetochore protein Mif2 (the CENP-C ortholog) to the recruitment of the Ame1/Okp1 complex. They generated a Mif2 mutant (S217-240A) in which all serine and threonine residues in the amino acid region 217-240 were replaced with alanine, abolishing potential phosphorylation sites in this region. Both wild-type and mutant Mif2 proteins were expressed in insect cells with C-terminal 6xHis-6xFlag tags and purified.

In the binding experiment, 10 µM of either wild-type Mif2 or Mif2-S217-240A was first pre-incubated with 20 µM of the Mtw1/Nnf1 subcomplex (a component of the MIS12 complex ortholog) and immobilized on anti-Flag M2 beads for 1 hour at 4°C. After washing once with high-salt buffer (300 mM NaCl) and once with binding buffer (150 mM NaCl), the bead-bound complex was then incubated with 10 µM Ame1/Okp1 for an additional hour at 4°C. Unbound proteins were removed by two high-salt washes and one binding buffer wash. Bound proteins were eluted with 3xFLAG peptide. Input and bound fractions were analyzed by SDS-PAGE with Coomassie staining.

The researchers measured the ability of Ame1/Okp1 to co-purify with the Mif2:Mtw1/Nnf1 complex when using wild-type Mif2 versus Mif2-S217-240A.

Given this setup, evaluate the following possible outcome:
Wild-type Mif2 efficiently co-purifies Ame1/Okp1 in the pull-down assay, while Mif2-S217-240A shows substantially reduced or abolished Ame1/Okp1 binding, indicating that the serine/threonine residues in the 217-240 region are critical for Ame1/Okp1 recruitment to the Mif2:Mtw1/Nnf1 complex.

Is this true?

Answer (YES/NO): YES